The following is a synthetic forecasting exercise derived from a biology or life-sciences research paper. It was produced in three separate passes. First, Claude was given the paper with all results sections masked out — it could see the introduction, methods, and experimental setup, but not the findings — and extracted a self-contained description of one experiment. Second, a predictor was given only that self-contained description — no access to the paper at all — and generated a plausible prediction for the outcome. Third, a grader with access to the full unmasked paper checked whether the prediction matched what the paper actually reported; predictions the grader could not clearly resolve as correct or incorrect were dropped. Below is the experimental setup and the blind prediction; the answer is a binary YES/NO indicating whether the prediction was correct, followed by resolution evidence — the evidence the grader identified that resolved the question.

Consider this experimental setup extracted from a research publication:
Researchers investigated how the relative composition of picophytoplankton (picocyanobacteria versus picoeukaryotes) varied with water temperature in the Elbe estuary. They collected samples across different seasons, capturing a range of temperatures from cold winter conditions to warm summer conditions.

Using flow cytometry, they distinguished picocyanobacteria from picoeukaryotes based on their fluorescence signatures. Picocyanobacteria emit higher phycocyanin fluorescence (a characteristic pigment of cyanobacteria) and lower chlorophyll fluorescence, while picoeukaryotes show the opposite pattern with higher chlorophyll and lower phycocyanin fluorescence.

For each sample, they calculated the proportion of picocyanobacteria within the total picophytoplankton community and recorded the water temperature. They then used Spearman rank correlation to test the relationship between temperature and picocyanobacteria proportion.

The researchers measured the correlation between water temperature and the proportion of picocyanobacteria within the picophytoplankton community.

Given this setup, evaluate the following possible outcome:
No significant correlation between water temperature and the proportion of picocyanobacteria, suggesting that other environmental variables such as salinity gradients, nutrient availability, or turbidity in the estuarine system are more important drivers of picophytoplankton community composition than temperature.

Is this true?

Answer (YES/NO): NO